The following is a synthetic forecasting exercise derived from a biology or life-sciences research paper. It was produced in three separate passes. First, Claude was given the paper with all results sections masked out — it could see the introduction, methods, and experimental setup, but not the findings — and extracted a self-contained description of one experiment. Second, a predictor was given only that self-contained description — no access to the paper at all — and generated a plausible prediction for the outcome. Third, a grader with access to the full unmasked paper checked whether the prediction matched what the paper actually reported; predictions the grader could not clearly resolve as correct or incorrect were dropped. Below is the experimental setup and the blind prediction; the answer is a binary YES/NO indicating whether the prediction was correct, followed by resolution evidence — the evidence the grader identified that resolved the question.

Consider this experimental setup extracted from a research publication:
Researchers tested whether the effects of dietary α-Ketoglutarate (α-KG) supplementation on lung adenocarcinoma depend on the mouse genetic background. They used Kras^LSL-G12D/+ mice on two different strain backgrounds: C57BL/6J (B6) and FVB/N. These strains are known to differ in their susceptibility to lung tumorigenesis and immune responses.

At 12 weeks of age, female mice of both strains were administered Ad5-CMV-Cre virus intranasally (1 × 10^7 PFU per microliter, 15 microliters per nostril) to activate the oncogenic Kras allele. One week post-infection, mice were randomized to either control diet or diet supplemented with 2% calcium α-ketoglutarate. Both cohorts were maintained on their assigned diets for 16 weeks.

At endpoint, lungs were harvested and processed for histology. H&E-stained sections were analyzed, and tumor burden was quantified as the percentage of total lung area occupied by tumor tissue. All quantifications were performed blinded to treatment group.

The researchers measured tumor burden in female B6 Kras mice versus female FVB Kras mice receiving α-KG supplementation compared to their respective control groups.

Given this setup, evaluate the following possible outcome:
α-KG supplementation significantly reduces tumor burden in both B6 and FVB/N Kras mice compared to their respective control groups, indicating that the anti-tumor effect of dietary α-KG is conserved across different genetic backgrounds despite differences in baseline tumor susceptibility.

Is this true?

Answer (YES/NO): NO